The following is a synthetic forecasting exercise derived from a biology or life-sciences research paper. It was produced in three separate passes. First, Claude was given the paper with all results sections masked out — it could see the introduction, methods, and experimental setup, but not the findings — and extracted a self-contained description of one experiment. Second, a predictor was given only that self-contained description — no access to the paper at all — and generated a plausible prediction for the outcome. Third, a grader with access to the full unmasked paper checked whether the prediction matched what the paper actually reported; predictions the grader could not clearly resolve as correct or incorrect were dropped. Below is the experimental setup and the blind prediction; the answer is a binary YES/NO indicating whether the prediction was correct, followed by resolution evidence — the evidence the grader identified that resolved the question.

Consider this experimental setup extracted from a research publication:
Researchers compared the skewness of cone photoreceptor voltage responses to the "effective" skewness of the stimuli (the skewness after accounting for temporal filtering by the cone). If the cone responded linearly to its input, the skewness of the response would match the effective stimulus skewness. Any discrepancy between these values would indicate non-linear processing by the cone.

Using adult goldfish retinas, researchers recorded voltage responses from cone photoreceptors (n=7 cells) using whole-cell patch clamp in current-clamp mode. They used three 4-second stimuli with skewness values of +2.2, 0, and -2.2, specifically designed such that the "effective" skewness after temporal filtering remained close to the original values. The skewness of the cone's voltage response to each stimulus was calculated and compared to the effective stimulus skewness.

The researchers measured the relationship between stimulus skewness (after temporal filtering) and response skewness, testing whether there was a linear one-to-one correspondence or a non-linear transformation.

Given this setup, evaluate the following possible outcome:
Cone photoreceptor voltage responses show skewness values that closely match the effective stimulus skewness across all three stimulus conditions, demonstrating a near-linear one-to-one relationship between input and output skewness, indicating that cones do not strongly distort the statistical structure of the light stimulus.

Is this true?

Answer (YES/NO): NO